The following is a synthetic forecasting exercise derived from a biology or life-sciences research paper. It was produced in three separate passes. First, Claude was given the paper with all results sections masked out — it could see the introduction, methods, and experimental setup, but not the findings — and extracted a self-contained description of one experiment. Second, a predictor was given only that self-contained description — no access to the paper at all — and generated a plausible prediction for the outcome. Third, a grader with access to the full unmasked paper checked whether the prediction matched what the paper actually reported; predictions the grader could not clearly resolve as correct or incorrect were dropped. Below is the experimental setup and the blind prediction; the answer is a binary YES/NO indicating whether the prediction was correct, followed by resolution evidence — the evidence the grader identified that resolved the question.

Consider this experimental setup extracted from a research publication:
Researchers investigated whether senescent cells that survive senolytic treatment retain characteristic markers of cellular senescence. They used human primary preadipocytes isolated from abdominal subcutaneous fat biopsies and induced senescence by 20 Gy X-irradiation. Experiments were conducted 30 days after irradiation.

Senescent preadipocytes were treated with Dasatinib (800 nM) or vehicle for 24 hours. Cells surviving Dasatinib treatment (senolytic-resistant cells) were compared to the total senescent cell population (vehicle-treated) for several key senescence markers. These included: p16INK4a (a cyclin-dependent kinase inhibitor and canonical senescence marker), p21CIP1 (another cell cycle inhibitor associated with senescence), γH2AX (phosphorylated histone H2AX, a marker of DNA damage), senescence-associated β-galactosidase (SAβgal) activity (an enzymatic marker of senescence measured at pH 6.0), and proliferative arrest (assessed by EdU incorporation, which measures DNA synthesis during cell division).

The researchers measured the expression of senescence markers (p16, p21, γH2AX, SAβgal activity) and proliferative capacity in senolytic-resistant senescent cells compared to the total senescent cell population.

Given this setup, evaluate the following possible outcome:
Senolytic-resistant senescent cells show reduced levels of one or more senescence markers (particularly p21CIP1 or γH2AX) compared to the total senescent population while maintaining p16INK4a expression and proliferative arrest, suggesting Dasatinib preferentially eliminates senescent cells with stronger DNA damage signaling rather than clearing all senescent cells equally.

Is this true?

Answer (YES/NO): NO